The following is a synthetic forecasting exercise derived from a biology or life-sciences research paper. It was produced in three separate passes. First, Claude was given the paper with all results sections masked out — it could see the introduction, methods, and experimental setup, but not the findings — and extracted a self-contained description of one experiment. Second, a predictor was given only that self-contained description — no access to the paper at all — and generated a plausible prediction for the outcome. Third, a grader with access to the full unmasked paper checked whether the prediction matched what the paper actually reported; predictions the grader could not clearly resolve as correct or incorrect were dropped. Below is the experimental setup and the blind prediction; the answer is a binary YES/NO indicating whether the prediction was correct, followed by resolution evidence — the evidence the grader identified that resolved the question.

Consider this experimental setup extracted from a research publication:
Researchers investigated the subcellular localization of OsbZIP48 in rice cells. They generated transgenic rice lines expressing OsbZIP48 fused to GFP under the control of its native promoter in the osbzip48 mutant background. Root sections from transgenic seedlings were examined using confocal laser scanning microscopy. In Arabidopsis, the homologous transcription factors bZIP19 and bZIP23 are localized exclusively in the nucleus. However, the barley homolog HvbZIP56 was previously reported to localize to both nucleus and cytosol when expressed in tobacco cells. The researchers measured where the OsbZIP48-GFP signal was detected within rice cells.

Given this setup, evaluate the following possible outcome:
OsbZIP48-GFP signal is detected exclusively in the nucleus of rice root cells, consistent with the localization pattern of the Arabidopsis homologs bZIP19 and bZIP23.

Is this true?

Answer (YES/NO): NO